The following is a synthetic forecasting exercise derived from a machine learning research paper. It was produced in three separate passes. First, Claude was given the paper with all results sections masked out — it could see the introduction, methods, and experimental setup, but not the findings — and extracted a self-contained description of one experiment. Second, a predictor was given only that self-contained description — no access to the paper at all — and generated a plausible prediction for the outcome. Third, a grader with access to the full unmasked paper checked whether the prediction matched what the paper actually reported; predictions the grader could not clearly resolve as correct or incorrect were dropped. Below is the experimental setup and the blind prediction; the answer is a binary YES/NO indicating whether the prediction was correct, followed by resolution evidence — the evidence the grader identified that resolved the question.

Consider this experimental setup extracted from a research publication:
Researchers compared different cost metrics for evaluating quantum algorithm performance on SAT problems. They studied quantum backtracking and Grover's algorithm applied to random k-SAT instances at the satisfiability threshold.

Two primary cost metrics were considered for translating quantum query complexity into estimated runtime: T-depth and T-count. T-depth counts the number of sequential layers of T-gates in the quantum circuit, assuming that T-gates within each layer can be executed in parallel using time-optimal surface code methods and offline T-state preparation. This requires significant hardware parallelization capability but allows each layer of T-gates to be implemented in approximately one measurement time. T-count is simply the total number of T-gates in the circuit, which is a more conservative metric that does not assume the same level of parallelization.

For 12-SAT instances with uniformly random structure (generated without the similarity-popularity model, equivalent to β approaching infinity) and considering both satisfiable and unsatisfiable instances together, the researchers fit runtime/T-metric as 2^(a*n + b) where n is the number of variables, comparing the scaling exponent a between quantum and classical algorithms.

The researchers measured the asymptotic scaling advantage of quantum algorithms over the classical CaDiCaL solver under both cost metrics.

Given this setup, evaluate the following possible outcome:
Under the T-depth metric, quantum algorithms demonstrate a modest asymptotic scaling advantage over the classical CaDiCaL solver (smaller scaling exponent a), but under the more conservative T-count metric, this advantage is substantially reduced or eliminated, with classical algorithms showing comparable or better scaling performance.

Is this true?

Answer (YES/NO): NO